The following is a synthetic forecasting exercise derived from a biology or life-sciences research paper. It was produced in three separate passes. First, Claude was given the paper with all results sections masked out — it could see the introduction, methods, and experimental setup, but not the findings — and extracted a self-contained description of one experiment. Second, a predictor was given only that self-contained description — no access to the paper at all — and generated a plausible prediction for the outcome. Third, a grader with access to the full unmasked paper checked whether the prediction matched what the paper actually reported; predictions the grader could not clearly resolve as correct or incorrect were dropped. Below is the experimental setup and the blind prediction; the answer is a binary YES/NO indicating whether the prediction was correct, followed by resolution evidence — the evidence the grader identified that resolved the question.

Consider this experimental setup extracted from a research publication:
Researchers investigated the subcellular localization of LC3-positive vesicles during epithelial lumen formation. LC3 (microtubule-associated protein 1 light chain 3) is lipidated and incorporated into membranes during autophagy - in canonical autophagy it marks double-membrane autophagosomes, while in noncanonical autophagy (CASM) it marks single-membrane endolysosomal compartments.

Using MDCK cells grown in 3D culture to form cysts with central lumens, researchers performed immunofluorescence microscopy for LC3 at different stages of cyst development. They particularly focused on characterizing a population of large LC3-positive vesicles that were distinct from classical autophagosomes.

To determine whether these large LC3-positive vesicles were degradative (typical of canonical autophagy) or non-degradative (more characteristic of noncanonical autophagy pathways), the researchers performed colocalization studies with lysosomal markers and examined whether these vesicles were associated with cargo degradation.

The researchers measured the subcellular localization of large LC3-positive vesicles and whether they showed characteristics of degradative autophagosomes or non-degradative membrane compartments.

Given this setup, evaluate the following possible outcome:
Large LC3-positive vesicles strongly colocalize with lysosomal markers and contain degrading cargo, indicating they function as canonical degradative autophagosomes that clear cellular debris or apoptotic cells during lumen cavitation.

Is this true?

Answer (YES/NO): NO